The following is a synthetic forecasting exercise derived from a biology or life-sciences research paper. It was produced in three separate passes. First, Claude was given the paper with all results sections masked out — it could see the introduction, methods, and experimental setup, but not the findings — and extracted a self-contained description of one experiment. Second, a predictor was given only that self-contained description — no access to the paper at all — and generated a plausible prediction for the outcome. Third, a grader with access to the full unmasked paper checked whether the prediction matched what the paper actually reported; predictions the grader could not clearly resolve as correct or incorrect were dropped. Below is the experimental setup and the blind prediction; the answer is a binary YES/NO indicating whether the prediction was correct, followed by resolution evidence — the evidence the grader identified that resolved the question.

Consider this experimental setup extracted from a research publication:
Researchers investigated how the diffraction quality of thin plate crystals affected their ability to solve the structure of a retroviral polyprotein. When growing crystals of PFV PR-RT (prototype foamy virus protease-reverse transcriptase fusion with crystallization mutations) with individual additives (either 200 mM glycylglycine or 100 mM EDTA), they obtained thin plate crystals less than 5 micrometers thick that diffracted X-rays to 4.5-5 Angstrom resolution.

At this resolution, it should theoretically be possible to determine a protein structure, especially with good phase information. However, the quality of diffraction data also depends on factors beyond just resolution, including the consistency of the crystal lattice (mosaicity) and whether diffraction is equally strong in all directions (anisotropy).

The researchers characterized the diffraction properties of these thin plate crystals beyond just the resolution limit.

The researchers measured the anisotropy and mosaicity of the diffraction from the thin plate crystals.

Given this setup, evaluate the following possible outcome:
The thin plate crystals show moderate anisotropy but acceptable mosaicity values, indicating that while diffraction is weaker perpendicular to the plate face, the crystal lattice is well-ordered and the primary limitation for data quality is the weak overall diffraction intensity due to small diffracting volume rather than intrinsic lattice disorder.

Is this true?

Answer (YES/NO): NO